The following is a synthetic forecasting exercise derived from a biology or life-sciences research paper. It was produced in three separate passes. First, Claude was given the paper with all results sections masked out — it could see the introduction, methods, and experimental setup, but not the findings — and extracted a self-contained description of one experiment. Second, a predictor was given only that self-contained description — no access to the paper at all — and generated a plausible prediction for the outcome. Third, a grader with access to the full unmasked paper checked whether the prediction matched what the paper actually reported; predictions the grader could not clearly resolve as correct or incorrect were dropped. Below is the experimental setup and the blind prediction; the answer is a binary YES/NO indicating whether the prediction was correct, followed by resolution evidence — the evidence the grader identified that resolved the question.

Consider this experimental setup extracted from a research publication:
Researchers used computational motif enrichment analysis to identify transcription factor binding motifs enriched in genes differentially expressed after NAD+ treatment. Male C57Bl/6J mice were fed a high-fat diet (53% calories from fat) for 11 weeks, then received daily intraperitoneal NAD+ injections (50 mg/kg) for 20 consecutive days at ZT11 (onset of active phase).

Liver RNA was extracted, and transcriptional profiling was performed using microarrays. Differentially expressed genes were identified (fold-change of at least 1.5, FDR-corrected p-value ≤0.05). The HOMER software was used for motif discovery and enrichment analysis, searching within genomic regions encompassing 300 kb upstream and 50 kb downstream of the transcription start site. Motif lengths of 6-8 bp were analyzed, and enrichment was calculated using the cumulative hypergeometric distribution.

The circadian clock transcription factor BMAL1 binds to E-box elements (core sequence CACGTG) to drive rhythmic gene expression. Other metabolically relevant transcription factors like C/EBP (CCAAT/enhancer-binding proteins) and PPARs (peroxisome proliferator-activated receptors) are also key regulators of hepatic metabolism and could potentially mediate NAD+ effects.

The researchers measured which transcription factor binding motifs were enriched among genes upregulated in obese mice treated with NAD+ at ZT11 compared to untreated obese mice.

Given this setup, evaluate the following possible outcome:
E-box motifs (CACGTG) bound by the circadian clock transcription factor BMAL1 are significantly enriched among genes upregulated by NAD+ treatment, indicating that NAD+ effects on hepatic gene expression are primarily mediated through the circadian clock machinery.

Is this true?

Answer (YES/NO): NO